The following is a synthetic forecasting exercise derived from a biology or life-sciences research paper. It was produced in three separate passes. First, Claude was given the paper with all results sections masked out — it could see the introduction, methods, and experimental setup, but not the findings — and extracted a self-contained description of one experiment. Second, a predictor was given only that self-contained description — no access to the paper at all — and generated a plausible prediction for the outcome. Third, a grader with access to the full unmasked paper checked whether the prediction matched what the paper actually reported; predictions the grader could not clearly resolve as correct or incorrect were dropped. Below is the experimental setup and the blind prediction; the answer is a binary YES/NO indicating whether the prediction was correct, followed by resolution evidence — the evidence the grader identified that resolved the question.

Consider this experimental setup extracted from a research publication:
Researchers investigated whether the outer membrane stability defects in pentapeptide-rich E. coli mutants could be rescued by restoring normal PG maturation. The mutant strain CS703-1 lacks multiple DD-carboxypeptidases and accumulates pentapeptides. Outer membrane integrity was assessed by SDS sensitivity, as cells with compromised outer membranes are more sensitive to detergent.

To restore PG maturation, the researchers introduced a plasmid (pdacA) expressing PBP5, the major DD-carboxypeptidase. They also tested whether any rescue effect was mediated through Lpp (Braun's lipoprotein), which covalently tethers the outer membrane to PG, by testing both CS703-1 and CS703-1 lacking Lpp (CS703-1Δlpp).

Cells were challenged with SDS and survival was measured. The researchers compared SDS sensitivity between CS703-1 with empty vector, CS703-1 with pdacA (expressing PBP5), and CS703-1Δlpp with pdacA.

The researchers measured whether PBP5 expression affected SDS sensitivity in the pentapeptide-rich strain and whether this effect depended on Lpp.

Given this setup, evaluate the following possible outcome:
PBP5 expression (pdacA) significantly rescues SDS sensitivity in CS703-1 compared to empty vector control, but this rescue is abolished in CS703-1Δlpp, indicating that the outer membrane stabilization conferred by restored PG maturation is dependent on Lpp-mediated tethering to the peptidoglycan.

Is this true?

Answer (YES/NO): NO